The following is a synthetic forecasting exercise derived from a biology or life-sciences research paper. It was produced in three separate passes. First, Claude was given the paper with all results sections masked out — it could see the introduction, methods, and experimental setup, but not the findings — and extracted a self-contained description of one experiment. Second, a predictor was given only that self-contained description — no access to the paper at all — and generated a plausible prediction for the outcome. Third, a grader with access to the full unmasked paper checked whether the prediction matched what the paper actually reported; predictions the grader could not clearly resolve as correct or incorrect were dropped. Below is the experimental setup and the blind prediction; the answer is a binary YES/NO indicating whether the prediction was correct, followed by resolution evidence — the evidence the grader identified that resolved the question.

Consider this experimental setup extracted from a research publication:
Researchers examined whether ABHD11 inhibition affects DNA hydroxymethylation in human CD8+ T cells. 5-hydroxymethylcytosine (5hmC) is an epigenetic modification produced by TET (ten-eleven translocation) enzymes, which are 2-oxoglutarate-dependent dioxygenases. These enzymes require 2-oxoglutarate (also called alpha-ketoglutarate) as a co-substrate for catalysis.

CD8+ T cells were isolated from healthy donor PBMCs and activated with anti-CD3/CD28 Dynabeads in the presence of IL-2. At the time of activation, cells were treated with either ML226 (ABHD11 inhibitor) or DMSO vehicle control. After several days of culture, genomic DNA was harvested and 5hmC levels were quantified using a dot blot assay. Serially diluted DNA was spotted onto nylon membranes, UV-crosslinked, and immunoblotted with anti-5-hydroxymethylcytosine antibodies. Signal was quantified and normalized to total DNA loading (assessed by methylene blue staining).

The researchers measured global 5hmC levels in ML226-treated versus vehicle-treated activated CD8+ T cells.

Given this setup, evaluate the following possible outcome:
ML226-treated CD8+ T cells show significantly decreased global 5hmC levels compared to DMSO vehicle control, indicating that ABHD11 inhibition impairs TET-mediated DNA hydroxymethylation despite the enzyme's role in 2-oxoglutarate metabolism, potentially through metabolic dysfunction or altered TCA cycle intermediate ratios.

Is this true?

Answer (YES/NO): NO